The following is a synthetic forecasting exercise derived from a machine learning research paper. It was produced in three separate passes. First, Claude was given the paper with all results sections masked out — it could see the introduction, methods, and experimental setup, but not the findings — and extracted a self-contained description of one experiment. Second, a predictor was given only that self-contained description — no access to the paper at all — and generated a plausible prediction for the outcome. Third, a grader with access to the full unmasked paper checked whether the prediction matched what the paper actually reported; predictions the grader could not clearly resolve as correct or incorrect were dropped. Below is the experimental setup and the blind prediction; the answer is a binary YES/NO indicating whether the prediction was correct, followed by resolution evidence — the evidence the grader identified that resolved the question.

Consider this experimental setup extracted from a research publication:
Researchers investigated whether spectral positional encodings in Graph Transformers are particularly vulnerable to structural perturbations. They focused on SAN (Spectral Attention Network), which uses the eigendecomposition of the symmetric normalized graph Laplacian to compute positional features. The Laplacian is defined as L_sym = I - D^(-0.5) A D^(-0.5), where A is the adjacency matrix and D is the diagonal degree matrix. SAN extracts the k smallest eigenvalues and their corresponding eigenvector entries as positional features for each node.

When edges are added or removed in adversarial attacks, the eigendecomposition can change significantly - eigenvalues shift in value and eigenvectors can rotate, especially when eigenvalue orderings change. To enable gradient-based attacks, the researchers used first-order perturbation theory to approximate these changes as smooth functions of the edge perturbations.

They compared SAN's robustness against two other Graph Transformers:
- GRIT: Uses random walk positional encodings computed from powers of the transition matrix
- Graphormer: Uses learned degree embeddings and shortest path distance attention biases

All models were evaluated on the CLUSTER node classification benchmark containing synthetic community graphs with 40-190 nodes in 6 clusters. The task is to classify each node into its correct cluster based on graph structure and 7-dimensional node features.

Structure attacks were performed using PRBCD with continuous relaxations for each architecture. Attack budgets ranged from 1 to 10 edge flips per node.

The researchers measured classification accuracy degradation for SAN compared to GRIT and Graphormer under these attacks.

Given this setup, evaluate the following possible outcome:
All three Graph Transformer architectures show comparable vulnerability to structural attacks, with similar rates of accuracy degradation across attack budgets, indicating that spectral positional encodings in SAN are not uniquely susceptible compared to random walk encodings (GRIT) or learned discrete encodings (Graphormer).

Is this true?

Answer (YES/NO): YES